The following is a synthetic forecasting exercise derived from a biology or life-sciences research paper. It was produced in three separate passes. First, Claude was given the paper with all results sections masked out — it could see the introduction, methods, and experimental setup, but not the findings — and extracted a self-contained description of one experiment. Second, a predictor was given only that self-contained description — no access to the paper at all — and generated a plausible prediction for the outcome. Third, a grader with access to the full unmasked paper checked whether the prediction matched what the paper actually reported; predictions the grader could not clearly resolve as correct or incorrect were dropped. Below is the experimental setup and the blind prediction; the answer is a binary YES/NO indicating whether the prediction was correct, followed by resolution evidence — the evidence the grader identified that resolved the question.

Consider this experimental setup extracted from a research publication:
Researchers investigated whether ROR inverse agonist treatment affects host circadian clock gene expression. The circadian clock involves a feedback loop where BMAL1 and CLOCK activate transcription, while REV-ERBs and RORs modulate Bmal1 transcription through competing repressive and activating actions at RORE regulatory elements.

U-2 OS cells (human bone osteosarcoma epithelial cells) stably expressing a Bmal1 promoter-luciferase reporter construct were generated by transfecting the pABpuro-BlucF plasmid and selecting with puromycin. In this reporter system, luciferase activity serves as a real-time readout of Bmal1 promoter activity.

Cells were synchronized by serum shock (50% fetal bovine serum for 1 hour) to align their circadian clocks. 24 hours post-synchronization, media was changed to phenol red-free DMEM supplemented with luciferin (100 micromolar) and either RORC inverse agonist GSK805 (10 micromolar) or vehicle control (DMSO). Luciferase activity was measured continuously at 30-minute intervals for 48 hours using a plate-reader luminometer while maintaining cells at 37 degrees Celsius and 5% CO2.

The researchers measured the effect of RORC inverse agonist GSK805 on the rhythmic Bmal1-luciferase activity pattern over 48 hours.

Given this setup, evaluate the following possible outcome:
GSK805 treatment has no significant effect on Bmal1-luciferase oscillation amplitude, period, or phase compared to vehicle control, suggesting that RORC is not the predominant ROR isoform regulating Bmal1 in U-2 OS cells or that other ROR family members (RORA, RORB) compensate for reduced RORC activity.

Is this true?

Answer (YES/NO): NO